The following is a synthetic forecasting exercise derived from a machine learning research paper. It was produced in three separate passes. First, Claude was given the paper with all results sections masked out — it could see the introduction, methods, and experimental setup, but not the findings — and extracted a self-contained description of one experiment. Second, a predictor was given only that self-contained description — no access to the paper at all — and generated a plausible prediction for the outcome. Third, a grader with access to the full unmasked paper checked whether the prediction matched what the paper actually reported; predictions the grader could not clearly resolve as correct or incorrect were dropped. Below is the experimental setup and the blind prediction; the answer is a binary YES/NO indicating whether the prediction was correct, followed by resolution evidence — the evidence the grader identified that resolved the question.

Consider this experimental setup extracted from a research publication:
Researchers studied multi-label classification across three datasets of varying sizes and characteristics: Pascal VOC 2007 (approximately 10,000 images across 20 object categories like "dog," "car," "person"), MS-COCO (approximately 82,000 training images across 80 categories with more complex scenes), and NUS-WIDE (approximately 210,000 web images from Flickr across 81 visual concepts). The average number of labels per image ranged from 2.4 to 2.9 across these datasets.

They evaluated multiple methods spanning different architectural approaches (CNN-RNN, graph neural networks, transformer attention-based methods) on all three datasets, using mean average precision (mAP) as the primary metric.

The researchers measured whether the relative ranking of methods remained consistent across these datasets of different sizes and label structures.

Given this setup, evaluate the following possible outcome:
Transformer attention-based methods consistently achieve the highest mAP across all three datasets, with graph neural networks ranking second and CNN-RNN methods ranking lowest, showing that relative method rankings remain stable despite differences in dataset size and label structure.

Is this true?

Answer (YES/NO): NO